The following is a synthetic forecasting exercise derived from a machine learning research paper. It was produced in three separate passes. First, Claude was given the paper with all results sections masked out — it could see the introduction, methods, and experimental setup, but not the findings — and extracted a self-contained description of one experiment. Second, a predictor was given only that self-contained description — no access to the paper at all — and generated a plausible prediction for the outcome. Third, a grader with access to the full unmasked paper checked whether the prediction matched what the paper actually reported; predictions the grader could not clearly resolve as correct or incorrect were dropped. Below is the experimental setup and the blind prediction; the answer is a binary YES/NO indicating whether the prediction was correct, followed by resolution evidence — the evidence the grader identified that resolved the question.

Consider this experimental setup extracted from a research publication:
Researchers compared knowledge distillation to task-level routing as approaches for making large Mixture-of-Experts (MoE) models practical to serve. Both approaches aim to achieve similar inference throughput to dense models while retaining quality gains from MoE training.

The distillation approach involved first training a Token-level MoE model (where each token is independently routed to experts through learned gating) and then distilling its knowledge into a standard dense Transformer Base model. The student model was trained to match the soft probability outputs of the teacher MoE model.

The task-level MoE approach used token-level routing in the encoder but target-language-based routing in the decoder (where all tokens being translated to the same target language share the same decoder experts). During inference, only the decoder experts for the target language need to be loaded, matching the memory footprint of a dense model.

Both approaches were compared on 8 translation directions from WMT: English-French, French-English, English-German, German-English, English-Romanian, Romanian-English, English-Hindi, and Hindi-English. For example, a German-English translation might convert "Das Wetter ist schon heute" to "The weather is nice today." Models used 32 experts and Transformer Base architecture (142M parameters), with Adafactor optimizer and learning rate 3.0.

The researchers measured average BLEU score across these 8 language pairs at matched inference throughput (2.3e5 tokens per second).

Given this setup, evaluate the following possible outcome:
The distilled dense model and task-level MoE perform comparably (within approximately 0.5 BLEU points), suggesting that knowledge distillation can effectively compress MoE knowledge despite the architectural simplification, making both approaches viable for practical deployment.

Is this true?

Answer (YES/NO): NO